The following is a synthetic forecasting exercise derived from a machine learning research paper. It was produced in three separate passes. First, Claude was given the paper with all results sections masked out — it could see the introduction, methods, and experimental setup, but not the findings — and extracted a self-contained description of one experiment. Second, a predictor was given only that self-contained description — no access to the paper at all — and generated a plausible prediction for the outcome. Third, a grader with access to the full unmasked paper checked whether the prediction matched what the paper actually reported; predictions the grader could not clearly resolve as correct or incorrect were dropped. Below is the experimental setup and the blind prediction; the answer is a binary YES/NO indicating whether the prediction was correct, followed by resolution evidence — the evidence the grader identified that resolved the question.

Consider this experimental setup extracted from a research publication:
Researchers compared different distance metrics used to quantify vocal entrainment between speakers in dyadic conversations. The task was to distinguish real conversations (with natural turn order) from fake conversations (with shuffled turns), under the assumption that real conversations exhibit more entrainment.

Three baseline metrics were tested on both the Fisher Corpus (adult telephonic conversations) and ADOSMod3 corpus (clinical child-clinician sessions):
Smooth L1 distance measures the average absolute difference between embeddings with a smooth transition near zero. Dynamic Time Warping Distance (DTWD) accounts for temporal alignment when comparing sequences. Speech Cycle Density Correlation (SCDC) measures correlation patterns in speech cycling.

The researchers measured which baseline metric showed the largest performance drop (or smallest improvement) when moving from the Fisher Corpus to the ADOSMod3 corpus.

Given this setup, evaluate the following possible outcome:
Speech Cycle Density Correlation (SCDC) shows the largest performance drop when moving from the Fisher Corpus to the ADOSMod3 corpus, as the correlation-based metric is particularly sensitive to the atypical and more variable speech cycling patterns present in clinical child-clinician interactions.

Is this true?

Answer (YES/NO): NO